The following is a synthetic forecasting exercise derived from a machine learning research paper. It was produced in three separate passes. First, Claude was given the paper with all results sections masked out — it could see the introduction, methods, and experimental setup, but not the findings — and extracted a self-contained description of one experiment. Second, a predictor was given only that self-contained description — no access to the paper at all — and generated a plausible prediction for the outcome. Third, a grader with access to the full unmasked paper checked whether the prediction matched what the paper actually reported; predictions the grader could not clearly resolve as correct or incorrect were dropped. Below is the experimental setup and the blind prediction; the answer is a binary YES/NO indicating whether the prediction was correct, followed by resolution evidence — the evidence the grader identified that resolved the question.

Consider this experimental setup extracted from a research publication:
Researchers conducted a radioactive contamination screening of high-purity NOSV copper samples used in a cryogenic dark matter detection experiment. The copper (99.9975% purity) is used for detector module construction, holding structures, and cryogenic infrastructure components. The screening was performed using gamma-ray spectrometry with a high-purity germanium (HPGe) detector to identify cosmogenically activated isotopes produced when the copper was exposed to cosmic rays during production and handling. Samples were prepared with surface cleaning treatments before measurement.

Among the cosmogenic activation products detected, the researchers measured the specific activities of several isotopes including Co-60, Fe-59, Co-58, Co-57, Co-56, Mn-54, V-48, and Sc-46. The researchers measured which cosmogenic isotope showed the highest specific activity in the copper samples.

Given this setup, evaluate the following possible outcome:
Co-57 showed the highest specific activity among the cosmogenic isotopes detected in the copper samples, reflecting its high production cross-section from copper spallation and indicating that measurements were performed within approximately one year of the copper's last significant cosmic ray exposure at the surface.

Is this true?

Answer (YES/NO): NO